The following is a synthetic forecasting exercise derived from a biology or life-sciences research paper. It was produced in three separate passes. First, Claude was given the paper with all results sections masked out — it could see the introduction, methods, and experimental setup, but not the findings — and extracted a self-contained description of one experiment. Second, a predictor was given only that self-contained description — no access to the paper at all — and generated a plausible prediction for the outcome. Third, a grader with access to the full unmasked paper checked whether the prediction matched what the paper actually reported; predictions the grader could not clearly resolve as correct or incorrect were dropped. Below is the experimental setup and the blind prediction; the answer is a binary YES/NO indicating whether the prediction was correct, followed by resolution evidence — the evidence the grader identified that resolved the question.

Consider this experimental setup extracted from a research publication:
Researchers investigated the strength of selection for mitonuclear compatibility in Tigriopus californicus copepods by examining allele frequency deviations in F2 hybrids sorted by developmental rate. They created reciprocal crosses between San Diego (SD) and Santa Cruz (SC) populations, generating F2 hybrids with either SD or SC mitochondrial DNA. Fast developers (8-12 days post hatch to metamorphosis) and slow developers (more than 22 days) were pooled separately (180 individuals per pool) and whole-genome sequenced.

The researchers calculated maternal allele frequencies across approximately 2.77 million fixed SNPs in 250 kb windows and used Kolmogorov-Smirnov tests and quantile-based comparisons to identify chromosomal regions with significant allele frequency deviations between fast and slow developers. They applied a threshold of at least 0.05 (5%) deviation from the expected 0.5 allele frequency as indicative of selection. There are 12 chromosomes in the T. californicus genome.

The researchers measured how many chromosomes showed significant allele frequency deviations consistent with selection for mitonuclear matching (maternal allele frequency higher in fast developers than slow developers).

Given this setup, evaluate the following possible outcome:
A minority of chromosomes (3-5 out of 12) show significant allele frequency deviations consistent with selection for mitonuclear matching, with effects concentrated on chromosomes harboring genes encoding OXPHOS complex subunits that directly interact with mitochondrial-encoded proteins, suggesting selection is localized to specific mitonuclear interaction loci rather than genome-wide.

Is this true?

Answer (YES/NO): NO